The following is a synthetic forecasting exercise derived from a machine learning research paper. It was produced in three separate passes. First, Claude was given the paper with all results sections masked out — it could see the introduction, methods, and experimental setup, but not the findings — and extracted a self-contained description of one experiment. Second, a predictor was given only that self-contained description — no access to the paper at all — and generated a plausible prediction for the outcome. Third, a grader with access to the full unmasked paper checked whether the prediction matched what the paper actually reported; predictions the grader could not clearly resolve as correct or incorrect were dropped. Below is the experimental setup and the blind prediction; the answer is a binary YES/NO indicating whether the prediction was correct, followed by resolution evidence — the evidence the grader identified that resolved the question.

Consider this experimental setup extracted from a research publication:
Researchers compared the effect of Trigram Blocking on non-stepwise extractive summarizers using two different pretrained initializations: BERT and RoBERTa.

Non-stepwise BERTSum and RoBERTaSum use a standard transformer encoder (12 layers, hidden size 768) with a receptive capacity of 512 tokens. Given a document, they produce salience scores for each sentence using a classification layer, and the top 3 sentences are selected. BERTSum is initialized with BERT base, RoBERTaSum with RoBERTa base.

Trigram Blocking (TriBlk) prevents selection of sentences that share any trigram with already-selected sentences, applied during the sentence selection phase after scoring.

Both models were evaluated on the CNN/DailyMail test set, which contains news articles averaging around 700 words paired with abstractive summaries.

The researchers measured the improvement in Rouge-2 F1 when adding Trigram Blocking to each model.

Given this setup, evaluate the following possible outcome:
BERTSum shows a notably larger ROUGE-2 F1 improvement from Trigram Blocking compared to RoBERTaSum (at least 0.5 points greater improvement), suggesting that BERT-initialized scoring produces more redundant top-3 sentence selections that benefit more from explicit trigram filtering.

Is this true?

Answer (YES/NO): YES